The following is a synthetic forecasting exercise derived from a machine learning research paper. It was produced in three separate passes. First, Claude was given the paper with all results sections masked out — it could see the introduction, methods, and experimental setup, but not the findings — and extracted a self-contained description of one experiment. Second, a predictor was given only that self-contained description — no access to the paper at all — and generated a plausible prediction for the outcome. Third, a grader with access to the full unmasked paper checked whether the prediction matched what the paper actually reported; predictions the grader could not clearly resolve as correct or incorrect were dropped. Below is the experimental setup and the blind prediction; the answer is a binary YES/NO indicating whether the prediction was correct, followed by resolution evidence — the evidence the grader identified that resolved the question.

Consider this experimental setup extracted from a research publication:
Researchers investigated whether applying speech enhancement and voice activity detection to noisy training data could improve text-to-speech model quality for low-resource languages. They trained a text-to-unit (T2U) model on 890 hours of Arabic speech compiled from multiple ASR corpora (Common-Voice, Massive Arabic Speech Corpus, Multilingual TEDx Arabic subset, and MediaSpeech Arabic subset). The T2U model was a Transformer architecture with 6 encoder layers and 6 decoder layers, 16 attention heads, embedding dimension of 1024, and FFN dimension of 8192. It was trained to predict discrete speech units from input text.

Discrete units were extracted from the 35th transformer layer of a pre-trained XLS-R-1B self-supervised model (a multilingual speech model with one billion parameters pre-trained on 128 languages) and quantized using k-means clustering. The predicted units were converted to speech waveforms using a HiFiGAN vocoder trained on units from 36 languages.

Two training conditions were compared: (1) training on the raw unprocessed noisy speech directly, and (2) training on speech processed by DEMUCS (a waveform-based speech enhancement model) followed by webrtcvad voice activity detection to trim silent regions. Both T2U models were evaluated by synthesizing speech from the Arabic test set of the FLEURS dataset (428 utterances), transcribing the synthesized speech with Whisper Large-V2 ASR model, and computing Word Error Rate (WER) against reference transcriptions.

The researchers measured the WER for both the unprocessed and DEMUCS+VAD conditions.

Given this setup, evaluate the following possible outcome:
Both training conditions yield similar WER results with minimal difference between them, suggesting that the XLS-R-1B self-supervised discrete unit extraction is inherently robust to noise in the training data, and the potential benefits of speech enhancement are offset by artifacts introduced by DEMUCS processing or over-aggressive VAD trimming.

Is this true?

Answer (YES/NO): NO